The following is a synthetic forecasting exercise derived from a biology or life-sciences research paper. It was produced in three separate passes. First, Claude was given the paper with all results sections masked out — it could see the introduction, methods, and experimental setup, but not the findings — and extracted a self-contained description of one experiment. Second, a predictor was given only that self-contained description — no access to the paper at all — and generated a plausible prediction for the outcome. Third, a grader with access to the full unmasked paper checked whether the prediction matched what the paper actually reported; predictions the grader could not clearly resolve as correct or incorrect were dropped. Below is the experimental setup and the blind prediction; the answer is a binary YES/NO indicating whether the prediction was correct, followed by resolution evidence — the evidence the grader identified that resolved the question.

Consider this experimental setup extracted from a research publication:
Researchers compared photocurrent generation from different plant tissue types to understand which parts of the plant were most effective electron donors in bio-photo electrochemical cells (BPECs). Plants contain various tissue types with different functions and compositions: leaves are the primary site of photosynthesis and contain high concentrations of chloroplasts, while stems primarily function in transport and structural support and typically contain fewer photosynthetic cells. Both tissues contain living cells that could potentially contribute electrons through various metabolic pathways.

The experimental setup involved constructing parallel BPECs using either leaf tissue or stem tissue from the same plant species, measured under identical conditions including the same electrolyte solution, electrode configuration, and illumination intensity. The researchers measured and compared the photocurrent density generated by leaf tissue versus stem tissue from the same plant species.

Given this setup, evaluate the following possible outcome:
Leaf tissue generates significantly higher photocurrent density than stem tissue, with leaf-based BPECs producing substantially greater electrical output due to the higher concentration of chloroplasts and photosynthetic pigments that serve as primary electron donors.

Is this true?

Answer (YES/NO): NO